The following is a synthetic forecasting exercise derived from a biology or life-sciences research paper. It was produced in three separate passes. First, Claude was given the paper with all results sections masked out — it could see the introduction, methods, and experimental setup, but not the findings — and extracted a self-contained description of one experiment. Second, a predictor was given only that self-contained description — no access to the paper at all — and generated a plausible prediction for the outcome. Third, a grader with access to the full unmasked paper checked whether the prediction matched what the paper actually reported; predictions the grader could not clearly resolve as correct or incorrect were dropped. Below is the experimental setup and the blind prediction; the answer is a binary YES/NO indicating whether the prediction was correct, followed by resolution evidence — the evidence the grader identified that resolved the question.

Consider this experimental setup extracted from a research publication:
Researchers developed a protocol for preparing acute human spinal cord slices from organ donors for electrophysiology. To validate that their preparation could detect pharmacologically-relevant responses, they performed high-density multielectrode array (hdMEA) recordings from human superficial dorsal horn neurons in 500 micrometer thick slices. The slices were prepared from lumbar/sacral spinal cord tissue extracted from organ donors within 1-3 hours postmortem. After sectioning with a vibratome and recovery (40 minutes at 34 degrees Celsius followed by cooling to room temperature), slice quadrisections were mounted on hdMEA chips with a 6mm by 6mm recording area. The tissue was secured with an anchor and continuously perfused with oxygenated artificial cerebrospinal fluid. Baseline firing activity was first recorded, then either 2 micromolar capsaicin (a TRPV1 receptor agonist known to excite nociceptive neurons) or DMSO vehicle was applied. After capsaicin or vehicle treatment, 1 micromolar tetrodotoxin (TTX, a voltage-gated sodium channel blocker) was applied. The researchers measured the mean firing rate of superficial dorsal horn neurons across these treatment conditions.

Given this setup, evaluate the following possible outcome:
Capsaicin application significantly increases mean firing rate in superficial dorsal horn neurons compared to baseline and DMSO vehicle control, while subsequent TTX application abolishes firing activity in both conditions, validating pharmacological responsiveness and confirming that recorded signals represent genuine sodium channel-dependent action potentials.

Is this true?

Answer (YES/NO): YES